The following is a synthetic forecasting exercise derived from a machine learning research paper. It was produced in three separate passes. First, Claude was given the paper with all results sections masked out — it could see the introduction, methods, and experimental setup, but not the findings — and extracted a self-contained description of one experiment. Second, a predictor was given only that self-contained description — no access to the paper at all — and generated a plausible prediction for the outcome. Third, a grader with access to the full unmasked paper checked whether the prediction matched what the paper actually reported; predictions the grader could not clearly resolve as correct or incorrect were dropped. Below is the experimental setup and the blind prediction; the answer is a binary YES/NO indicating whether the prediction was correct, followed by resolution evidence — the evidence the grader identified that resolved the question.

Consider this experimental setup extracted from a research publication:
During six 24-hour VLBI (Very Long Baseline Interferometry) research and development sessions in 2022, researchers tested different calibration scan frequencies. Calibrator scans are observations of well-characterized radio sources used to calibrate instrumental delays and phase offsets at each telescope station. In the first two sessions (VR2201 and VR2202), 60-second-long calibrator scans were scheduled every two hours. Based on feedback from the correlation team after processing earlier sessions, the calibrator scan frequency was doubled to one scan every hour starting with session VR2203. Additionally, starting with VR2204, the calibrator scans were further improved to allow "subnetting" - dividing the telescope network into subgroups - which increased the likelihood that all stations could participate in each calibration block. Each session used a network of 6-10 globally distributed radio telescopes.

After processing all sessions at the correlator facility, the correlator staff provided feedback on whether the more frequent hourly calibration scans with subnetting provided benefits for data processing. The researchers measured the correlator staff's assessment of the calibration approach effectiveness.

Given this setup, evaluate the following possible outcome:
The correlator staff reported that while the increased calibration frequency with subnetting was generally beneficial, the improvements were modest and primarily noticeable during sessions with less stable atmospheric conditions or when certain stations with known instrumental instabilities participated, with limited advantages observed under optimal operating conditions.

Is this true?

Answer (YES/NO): NO